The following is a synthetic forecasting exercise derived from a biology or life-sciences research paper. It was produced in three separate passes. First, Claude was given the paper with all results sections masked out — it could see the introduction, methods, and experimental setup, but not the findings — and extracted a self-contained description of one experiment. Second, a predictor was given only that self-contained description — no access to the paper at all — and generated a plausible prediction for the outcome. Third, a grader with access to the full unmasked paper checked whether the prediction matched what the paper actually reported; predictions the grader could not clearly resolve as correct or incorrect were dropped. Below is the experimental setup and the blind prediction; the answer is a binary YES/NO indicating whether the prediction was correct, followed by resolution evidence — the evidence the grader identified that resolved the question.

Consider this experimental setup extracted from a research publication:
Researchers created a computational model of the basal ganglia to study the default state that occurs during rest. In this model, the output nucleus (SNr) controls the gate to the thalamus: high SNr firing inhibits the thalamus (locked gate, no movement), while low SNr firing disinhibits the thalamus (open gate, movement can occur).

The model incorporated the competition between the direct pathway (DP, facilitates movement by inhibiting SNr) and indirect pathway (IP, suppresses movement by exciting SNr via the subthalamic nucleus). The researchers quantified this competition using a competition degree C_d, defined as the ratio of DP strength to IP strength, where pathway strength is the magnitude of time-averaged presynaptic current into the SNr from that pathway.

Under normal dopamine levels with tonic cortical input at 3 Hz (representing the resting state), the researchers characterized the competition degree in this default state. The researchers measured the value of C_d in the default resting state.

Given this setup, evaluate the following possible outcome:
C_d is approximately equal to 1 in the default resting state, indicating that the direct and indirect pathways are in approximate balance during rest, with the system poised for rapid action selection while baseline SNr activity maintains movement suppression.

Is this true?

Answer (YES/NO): YES